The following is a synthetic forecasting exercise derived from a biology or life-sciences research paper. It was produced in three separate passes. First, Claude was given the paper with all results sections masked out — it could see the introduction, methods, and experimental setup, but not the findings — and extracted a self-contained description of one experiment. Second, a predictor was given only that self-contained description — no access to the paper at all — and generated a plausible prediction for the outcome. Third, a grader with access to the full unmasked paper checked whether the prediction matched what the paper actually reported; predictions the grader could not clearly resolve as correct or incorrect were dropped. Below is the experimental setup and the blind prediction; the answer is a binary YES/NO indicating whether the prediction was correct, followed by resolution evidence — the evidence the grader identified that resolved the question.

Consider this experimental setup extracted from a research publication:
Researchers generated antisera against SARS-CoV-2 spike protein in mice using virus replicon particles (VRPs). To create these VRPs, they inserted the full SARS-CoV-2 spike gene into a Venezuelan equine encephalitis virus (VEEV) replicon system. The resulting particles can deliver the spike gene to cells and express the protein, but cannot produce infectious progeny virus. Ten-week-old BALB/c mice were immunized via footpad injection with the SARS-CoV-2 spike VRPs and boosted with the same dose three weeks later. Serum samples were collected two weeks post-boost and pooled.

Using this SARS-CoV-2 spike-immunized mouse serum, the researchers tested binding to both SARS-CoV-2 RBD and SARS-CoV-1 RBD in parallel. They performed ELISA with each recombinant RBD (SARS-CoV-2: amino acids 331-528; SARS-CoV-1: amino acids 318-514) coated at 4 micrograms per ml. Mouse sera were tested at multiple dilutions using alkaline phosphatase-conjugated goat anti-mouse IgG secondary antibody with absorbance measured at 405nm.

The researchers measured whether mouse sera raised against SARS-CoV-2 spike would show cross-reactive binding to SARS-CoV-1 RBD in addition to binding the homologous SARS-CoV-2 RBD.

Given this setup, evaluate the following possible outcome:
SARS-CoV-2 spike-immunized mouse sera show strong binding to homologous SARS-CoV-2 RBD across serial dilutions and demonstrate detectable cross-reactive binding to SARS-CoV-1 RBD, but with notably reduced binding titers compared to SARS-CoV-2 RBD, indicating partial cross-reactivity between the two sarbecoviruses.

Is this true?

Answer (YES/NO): NO